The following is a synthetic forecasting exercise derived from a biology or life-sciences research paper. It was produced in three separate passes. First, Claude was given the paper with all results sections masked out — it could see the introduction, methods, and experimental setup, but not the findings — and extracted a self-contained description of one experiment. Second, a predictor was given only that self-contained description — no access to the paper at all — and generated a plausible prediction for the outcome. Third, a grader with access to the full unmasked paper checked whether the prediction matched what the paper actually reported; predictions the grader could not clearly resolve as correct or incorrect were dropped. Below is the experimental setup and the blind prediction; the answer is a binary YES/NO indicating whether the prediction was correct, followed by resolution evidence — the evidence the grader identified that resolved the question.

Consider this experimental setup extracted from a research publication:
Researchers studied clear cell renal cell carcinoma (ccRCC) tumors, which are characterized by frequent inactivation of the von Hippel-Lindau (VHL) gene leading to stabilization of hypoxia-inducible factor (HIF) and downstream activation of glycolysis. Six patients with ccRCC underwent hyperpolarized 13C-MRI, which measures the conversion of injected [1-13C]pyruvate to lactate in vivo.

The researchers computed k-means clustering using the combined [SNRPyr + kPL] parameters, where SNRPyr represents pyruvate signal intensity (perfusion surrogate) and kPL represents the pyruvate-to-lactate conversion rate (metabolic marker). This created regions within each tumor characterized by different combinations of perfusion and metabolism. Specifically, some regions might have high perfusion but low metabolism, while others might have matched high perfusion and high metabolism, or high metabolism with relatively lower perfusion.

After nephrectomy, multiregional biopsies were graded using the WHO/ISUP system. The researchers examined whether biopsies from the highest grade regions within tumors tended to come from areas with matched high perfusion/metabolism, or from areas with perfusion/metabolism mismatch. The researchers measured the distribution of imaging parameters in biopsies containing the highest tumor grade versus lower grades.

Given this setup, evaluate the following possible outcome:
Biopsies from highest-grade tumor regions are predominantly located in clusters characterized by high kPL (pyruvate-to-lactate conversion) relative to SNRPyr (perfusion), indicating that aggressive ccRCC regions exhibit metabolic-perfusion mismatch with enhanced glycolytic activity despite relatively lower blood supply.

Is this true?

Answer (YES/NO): YES